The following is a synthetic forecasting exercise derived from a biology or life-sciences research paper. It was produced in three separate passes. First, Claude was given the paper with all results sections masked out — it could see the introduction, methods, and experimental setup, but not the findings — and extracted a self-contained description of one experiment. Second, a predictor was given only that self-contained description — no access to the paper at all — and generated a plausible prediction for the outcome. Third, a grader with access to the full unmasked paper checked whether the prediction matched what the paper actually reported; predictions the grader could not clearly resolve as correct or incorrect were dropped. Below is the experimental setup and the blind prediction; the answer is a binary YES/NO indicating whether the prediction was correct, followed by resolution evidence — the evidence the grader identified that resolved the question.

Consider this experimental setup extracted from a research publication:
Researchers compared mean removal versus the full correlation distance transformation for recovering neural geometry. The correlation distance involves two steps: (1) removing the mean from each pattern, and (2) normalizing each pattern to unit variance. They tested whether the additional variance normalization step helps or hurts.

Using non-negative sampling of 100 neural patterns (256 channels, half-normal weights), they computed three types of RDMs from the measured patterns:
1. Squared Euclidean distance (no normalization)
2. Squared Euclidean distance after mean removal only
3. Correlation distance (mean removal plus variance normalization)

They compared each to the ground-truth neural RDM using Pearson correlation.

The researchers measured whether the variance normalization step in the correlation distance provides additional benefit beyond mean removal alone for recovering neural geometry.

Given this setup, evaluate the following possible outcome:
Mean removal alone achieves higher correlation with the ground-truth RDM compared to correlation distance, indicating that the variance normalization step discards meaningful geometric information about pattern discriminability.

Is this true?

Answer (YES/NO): YES